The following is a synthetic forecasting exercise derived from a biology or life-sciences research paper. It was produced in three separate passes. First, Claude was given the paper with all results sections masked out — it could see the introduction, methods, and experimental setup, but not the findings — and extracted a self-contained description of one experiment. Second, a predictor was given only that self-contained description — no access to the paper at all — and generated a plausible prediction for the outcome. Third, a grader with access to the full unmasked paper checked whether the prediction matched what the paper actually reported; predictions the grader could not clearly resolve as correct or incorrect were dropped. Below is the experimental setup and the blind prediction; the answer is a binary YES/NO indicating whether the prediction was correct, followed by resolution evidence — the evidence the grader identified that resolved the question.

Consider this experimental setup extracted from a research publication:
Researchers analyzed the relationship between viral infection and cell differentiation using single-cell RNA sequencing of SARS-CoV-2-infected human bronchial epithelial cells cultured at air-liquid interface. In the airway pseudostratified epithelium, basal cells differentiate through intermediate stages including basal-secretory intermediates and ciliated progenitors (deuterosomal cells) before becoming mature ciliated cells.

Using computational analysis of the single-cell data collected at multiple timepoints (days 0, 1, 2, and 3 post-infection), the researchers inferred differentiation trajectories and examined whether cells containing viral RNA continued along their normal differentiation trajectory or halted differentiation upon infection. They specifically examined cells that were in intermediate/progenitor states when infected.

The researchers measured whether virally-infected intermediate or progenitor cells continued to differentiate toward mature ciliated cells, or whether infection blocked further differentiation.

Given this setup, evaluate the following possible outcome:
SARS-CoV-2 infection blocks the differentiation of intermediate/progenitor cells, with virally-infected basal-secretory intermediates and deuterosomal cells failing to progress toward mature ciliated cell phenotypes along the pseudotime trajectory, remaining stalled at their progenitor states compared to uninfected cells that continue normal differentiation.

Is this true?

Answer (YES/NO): NO